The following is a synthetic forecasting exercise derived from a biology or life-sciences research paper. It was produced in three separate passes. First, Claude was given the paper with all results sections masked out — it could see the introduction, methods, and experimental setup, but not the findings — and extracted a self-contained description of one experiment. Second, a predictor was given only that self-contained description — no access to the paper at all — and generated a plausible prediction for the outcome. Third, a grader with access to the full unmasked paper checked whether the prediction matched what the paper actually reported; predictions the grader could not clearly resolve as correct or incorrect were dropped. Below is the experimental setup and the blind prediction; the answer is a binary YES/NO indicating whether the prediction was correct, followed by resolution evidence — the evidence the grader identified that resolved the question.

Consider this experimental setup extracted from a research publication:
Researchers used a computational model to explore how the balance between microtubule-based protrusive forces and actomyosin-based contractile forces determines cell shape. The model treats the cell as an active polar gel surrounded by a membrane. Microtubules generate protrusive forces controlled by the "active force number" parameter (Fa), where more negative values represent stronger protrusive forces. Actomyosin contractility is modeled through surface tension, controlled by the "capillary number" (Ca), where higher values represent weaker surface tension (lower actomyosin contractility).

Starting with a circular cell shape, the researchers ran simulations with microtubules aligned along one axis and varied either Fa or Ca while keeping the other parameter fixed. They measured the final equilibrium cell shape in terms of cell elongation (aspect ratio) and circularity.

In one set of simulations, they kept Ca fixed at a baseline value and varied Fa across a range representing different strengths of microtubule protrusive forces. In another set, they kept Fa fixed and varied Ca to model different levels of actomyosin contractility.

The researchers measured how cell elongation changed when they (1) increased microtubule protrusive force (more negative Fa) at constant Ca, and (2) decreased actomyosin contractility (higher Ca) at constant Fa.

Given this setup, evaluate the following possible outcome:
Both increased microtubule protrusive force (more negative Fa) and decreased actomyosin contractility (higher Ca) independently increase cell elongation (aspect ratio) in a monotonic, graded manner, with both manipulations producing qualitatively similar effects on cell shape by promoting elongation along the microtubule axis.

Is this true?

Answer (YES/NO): NO